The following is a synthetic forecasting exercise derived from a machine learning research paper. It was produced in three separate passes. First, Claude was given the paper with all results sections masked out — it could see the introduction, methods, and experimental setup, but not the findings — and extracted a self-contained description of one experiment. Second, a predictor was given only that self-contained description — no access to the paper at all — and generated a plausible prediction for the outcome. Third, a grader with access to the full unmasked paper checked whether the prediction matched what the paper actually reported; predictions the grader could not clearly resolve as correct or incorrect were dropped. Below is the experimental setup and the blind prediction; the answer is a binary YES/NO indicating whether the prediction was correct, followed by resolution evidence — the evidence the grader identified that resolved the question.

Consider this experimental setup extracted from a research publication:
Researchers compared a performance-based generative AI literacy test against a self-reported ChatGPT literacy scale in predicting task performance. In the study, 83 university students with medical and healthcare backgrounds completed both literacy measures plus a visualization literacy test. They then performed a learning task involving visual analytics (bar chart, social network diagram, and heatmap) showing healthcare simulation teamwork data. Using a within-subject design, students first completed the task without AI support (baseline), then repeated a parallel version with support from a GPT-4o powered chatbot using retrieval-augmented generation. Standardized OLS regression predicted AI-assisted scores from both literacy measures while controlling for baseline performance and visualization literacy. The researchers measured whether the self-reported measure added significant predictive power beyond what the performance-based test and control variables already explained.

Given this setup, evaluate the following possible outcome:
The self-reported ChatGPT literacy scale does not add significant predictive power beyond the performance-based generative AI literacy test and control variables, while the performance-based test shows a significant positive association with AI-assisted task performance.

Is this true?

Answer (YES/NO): YES